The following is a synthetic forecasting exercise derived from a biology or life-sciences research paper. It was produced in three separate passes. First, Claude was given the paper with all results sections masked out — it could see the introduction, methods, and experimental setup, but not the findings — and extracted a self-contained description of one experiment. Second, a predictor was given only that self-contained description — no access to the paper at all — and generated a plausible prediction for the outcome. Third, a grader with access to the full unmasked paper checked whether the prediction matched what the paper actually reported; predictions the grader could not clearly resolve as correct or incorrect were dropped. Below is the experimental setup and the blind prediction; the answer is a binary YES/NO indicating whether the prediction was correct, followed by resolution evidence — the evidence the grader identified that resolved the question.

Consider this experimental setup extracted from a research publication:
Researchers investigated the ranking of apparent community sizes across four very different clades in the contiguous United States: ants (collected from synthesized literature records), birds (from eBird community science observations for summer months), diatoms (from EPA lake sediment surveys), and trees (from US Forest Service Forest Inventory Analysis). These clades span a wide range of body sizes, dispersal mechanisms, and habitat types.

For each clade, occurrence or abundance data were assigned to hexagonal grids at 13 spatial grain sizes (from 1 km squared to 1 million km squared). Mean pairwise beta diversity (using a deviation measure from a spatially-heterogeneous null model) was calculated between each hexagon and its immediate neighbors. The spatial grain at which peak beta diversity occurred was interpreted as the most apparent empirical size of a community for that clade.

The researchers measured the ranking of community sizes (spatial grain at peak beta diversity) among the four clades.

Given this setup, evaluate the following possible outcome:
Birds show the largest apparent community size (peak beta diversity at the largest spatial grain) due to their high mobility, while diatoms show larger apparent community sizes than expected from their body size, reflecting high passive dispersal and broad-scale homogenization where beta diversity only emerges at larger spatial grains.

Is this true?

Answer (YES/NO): NO